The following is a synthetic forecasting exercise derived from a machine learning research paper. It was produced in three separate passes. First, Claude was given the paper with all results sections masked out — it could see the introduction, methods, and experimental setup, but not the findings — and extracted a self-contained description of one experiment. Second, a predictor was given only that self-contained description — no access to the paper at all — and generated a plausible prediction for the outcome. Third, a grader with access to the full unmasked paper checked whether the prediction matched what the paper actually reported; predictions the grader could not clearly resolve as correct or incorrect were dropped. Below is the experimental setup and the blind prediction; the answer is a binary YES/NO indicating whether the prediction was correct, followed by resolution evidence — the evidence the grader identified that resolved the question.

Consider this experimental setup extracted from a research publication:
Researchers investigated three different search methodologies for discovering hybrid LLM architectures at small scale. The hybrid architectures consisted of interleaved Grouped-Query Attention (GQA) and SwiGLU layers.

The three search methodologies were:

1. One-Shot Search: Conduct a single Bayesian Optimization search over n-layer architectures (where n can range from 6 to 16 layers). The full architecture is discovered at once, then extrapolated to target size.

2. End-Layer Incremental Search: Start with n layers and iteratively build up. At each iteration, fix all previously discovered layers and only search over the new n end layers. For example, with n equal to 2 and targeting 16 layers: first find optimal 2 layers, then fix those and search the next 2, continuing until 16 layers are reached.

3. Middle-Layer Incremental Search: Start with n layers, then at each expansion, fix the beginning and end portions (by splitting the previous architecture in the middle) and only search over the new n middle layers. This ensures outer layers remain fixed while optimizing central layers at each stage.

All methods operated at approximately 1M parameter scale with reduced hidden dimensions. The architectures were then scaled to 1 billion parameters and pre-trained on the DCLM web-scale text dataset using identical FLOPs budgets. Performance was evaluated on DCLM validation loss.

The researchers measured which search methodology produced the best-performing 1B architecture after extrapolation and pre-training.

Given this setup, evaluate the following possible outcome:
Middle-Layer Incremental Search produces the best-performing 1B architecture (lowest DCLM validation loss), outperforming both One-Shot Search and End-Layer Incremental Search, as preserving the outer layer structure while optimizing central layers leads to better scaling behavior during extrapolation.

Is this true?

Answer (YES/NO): NO